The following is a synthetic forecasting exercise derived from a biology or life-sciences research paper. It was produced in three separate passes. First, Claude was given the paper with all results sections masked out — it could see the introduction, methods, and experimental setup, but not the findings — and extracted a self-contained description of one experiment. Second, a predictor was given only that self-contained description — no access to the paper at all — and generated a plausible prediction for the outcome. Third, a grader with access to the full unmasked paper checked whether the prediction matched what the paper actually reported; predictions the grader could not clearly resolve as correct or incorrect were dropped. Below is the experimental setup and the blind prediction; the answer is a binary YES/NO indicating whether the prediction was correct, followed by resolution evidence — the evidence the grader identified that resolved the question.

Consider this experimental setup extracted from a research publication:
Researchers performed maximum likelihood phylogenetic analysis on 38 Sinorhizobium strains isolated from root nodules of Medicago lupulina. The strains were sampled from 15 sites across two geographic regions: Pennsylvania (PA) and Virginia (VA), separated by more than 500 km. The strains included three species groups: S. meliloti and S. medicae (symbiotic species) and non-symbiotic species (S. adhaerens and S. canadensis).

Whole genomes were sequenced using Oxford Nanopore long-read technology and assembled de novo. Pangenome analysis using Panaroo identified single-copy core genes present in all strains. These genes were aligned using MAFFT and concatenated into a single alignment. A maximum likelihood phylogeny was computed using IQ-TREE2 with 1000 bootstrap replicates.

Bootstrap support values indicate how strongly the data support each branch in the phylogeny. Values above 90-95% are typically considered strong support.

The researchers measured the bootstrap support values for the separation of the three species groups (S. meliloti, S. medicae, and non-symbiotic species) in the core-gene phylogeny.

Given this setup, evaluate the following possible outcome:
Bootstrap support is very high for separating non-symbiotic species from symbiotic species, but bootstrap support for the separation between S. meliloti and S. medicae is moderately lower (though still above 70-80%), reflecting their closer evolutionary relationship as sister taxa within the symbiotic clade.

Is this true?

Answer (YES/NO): NO